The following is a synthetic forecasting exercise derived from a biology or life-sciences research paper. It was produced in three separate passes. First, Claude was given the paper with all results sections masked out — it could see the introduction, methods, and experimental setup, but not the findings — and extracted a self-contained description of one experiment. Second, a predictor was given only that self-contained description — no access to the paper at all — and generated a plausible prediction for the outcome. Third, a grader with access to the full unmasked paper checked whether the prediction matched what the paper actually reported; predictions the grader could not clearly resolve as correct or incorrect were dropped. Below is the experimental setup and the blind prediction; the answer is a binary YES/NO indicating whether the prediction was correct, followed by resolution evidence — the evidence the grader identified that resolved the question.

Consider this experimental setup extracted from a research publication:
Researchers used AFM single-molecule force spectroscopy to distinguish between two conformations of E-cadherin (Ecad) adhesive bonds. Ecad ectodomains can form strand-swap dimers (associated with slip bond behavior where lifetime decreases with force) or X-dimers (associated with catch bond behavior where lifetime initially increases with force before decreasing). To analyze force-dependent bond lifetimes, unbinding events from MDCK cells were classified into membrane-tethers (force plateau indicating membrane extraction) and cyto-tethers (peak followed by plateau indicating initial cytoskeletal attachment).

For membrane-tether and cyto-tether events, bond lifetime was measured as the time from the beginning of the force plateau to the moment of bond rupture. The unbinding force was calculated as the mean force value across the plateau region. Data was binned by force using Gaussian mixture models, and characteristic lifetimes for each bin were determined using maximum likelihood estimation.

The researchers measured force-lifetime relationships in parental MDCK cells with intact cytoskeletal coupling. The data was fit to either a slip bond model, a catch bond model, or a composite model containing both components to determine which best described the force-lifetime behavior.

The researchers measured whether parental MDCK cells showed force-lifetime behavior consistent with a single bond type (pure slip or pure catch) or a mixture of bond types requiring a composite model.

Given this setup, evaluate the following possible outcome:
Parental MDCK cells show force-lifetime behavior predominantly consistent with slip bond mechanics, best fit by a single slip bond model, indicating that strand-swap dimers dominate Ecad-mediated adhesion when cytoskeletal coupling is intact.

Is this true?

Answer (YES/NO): NO